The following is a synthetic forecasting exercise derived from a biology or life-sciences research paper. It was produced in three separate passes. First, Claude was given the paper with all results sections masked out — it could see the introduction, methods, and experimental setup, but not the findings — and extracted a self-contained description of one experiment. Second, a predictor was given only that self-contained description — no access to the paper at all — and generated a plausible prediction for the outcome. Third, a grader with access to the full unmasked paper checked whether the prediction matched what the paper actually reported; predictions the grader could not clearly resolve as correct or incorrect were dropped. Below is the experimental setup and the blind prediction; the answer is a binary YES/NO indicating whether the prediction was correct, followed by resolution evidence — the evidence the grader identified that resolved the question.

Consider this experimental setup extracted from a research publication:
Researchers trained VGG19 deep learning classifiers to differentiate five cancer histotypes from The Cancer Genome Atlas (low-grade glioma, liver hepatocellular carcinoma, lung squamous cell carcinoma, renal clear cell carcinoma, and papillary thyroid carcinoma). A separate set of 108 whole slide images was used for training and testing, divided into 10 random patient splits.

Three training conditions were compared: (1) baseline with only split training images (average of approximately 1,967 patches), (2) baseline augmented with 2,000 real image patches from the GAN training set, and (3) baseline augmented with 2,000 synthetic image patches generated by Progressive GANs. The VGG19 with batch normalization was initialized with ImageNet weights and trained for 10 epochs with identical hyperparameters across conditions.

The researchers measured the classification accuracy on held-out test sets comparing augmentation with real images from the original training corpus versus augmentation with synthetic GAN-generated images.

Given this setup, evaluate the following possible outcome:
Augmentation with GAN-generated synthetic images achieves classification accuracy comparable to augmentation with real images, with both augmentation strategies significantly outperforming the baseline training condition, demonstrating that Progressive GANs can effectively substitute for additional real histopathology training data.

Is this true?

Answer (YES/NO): NO